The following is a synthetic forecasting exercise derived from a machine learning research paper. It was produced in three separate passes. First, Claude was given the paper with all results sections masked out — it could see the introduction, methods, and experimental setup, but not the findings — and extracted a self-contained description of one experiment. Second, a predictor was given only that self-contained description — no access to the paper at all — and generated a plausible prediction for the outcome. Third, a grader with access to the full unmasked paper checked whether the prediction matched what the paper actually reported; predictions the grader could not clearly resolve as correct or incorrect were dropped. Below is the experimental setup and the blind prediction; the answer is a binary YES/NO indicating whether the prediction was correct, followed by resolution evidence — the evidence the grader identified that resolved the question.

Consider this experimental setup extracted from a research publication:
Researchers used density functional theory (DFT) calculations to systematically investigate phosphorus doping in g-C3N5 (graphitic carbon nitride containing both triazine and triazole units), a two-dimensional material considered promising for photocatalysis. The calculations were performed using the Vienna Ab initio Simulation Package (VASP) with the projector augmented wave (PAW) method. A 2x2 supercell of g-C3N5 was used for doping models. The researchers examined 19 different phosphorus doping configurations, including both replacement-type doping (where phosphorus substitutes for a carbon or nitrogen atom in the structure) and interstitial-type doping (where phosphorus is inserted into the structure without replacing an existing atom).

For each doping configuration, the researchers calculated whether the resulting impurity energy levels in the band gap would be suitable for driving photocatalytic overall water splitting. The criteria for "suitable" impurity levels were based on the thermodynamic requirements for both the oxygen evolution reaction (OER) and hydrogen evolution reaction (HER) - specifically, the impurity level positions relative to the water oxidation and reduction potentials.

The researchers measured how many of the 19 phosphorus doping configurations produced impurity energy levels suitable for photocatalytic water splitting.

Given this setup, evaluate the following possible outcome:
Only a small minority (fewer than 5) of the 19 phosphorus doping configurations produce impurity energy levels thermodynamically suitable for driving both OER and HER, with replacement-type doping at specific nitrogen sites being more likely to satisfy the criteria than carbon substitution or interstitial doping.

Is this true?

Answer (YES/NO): YES